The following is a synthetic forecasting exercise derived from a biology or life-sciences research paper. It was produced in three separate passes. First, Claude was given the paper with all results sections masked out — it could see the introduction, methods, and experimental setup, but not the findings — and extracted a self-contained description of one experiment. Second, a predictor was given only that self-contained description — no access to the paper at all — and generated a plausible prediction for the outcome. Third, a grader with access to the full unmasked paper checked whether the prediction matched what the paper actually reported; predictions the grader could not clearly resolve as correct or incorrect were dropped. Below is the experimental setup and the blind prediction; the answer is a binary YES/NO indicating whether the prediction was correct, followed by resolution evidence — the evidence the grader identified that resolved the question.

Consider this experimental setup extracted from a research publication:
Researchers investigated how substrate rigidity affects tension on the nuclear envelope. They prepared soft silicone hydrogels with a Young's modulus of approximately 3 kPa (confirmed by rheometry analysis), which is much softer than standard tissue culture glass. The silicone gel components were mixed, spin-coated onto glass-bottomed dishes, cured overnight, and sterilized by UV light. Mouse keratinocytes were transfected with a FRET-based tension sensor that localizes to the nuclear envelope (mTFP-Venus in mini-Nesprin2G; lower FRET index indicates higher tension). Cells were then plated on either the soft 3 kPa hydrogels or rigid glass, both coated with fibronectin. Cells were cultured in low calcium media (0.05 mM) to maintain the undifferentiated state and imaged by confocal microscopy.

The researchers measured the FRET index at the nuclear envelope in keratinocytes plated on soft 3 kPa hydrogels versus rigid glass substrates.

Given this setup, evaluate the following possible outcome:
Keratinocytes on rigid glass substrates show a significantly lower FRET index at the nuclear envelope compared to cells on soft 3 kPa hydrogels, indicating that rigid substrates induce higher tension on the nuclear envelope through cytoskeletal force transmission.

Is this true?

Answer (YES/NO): YES